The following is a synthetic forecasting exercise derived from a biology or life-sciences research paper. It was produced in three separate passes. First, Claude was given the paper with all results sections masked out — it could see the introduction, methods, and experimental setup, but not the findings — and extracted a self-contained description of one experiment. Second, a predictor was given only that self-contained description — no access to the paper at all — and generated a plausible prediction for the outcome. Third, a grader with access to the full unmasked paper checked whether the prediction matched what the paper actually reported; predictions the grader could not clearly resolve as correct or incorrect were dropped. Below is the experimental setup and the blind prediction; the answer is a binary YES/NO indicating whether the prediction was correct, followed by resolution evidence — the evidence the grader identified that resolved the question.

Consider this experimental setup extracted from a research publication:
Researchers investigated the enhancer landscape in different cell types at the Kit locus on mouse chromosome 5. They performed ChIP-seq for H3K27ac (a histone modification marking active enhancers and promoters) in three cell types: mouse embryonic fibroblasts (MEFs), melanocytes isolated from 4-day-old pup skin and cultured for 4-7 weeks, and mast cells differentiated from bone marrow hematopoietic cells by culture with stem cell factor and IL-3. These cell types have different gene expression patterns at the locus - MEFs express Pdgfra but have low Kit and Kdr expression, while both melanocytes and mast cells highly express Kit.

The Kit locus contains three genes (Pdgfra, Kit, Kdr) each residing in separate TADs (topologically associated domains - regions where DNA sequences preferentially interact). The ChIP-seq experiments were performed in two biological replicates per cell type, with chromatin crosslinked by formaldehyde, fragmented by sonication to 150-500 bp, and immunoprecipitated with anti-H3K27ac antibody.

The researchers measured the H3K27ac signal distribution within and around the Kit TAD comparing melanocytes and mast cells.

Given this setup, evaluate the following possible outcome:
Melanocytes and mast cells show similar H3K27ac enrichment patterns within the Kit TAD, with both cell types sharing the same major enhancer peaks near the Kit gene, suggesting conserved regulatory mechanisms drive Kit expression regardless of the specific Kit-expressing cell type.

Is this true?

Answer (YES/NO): NO